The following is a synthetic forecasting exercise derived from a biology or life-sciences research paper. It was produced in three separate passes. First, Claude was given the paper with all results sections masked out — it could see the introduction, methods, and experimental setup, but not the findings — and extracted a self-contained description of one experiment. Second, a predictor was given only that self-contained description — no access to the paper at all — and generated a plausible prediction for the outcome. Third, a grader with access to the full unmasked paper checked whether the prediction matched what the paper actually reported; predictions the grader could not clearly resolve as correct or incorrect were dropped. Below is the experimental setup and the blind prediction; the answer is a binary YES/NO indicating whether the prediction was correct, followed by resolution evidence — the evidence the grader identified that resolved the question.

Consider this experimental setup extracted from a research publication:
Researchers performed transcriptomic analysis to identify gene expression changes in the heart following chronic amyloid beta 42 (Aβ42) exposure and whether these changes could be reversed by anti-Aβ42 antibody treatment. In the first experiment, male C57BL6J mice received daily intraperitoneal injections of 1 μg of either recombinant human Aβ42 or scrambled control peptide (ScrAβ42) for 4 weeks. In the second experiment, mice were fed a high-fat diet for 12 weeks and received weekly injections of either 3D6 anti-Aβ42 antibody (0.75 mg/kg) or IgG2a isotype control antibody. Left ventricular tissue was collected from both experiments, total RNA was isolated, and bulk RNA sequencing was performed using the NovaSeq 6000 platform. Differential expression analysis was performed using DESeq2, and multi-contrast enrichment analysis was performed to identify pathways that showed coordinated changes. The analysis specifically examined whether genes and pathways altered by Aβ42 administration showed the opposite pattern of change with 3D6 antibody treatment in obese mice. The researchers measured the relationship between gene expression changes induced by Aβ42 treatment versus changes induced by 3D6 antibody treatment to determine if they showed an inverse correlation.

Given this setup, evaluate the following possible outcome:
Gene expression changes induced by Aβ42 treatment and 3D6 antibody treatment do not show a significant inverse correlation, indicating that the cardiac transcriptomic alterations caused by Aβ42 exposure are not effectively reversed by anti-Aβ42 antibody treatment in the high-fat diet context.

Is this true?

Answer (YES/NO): NO